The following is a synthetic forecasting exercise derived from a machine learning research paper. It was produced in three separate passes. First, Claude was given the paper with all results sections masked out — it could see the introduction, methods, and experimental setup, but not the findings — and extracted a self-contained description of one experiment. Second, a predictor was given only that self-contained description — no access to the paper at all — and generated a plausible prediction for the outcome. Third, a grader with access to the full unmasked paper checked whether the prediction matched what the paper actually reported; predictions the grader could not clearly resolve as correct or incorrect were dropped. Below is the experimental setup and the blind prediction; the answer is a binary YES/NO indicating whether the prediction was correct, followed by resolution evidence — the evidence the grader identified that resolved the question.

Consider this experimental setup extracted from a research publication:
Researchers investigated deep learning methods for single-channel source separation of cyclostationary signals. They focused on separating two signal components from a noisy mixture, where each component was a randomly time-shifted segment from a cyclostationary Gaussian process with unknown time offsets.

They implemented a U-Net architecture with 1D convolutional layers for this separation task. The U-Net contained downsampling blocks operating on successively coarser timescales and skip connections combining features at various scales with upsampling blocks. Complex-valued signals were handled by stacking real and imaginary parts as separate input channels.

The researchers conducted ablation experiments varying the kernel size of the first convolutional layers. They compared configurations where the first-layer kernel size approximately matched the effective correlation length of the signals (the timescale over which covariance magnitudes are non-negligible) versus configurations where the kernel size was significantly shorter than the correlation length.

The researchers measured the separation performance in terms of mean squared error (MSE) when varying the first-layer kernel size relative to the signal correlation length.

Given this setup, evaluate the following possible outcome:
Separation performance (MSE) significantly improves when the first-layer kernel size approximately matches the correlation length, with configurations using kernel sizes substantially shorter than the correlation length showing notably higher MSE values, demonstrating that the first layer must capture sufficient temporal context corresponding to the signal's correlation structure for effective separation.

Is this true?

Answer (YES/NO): YES